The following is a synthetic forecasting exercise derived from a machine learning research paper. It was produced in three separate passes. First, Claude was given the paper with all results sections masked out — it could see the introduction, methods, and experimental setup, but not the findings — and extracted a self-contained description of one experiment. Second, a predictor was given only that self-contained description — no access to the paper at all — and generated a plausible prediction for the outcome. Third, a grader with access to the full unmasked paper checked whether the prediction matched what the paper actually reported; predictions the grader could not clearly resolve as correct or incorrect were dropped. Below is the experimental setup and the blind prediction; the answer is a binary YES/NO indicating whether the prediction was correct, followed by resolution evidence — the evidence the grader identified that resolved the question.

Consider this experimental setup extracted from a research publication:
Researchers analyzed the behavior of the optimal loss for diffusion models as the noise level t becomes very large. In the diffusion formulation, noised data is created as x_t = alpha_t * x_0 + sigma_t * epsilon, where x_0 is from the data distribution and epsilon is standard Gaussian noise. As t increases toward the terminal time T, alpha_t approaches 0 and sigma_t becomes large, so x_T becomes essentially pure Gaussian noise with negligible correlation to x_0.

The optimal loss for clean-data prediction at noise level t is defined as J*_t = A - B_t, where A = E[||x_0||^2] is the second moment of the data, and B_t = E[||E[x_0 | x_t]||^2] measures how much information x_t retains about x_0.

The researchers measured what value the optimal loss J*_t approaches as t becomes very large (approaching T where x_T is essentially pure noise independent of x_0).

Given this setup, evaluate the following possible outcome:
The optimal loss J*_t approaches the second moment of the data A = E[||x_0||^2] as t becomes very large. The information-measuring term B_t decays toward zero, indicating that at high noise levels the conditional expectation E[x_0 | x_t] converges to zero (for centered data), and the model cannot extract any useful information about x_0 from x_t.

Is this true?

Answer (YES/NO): NO